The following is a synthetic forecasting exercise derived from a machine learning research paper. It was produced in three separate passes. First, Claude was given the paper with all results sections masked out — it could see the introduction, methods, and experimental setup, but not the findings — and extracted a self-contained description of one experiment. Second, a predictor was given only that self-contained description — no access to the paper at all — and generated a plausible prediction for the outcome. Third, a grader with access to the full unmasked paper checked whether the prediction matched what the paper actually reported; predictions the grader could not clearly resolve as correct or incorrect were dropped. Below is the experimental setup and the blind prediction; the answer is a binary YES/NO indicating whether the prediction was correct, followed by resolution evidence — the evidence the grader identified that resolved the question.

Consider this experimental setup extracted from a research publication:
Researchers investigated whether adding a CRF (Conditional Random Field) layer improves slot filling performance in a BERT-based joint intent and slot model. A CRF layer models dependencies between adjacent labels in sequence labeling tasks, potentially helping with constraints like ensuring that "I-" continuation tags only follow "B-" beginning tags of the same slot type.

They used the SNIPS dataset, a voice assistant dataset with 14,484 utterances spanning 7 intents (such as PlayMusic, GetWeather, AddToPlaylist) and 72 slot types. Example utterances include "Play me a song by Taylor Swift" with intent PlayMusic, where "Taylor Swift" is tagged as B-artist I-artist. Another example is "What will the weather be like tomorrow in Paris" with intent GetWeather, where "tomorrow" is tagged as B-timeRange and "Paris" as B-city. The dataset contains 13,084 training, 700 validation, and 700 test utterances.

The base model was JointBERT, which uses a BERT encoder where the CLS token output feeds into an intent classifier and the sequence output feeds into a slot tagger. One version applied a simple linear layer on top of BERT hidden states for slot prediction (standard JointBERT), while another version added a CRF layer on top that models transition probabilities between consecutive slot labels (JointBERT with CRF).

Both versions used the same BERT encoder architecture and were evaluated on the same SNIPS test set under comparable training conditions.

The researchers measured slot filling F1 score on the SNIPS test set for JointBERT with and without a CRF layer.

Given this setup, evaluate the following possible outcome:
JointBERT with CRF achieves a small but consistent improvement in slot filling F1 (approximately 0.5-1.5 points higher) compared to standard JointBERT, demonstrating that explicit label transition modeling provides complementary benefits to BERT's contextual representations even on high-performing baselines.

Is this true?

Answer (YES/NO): NO